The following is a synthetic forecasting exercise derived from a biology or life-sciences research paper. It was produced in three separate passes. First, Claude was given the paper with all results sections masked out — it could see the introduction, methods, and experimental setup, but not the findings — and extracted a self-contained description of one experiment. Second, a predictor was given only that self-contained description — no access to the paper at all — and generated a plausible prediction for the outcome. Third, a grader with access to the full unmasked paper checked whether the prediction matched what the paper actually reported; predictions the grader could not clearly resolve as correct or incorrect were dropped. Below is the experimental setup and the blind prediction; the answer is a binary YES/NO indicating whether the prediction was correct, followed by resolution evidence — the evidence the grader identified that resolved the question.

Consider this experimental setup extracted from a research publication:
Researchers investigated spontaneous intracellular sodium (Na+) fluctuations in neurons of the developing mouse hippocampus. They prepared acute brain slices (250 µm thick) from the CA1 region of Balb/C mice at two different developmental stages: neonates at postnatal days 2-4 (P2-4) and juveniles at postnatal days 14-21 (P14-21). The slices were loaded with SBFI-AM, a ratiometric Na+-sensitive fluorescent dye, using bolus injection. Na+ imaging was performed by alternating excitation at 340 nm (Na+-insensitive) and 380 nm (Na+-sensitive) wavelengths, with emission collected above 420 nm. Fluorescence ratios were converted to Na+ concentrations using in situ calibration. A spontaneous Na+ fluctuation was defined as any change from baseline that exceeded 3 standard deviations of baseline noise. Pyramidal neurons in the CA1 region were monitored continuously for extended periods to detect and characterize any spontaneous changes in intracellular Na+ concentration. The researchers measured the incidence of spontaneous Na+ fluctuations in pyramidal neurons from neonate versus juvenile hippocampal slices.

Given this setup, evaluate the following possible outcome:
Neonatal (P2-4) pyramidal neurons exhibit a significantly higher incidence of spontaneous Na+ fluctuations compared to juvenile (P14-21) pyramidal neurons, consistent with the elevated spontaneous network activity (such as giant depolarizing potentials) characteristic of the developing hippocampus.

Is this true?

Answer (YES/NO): YES